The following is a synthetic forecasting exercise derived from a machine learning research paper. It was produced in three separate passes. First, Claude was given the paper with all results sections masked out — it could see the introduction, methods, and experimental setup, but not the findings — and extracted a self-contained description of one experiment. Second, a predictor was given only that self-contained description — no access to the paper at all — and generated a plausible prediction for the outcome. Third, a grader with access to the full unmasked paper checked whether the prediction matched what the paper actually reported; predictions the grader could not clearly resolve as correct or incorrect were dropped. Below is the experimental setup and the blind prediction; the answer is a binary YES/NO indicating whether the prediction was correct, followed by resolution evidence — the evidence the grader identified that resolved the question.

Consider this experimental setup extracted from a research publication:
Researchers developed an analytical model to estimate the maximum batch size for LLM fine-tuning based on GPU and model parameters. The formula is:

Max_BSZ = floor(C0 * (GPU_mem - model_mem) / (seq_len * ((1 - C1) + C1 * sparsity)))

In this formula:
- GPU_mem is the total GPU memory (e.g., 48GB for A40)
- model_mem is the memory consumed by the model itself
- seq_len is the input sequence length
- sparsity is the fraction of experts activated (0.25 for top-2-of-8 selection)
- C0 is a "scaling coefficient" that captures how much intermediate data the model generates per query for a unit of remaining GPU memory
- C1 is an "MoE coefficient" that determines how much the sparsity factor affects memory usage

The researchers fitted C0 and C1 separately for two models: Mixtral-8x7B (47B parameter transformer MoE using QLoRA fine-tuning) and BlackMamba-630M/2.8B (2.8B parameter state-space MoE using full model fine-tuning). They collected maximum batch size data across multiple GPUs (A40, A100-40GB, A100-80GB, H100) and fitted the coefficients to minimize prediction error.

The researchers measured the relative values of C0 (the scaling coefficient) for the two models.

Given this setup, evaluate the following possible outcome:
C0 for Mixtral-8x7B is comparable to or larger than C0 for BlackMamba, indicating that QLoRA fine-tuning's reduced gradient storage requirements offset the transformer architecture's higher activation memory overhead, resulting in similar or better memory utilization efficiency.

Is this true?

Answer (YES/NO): NO